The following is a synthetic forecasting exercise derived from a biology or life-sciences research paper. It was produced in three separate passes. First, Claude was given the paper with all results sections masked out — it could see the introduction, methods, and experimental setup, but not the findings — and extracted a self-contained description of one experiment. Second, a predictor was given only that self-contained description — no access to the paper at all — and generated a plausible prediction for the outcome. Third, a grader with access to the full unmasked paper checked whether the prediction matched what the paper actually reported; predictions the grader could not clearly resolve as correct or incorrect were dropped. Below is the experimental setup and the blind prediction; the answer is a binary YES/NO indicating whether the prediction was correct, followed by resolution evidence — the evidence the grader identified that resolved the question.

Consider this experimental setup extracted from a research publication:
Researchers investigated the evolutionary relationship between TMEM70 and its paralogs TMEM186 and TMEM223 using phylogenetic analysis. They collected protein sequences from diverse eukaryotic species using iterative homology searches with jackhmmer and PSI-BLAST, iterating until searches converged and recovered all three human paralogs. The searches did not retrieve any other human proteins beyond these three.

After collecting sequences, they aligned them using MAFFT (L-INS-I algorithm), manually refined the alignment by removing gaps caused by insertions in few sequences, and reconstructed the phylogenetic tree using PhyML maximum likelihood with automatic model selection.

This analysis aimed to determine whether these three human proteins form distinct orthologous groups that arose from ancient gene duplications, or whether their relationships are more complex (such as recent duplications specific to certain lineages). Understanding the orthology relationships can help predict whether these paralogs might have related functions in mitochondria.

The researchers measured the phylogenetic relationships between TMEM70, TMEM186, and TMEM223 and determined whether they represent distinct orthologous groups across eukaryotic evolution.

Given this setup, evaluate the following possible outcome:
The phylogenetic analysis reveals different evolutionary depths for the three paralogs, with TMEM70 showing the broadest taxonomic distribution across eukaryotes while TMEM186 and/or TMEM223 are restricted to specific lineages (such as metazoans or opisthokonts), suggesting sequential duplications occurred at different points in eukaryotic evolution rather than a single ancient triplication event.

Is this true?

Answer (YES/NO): NO